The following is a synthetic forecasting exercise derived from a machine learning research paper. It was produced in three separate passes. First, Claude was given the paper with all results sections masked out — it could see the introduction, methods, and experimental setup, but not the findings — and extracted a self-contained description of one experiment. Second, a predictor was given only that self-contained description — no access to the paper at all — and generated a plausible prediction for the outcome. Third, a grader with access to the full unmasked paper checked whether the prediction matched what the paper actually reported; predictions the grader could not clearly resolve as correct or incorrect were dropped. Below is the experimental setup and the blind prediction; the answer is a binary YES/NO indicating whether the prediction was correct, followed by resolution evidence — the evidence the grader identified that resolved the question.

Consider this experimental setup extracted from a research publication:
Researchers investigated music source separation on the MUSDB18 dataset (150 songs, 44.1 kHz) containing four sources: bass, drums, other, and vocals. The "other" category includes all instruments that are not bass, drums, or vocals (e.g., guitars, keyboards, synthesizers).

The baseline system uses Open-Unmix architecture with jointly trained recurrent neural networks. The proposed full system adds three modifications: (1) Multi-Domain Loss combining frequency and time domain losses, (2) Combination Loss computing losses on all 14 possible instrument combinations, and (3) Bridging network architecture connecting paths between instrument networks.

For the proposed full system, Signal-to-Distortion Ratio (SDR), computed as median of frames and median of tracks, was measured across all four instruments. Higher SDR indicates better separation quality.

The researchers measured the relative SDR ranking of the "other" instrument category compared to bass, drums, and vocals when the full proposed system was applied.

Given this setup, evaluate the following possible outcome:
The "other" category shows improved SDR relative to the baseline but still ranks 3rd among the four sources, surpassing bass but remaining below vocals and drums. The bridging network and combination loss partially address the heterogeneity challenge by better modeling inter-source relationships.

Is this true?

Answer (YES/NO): NO